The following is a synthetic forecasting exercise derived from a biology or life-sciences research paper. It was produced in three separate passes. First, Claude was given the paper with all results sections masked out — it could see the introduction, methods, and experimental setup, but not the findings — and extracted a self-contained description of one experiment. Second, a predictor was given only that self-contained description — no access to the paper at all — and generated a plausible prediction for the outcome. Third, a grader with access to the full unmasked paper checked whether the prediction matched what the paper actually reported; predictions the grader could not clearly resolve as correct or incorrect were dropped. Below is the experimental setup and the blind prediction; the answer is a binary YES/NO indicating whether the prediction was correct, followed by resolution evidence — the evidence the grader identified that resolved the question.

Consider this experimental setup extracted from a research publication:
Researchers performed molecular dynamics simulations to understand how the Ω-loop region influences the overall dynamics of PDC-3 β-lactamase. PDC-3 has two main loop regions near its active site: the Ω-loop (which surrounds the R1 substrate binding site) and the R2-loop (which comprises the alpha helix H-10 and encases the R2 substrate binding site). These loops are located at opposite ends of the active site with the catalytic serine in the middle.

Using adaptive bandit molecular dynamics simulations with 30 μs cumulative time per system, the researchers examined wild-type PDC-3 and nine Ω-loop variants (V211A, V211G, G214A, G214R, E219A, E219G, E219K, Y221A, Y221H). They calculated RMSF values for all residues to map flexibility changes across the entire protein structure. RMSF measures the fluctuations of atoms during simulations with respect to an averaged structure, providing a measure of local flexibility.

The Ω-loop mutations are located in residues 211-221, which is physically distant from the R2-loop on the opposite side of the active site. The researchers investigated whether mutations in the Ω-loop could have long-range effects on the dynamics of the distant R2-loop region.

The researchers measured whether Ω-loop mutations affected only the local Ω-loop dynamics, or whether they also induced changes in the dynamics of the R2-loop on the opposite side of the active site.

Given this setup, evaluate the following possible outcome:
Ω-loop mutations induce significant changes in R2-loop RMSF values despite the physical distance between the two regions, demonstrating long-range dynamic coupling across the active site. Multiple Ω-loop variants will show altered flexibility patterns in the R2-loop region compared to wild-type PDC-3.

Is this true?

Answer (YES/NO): YES